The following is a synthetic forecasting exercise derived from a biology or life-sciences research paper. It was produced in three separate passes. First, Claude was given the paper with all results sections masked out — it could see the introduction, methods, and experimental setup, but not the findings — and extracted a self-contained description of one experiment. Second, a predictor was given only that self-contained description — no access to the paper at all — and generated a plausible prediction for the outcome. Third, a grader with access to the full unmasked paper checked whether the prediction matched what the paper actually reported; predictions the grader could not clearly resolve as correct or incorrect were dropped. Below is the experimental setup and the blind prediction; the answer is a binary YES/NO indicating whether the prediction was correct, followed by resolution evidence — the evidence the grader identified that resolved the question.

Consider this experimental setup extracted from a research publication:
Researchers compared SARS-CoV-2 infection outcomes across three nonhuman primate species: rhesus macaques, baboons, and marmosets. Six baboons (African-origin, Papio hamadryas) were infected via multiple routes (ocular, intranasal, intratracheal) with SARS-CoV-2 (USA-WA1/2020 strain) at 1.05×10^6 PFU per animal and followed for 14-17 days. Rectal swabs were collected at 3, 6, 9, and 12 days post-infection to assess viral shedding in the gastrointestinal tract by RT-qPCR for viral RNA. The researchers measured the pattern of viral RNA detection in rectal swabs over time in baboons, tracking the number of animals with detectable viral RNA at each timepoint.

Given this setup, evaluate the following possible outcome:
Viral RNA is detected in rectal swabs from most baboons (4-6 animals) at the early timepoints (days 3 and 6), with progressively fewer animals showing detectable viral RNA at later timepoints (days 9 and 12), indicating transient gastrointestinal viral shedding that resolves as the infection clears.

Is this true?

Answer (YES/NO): NO